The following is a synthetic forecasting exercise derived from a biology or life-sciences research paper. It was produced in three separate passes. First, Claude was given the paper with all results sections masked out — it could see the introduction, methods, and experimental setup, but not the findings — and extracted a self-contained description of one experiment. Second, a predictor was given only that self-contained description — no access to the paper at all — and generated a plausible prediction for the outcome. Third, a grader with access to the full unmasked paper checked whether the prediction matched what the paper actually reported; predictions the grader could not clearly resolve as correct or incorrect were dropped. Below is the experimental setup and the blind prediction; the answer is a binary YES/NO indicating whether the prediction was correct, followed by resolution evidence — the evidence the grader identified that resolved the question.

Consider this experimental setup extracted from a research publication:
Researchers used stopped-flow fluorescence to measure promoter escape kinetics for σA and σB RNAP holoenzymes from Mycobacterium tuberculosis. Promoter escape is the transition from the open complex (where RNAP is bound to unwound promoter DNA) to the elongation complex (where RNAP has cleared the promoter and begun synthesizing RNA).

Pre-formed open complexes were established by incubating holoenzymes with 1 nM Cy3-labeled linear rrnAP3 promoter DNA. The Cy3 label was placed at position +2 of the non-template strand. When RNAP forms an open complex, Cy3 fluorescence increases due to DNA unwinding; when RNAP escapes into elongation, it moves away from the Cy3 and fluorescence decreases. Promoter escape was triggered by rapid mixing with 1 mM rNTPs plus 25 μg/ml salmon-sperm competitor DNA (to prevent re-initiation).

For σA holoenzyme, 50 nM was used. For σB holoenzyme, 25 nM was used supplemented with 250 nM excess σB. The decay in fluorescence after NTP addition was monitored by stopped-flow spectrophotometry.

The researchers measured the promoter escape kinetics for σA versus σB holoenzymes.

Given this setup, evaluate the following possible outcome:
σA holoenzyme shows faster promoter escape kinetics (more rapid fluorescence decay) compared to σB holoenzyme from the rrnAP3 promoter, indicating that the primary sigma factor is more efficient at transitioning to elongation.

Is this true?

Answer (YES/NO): NO